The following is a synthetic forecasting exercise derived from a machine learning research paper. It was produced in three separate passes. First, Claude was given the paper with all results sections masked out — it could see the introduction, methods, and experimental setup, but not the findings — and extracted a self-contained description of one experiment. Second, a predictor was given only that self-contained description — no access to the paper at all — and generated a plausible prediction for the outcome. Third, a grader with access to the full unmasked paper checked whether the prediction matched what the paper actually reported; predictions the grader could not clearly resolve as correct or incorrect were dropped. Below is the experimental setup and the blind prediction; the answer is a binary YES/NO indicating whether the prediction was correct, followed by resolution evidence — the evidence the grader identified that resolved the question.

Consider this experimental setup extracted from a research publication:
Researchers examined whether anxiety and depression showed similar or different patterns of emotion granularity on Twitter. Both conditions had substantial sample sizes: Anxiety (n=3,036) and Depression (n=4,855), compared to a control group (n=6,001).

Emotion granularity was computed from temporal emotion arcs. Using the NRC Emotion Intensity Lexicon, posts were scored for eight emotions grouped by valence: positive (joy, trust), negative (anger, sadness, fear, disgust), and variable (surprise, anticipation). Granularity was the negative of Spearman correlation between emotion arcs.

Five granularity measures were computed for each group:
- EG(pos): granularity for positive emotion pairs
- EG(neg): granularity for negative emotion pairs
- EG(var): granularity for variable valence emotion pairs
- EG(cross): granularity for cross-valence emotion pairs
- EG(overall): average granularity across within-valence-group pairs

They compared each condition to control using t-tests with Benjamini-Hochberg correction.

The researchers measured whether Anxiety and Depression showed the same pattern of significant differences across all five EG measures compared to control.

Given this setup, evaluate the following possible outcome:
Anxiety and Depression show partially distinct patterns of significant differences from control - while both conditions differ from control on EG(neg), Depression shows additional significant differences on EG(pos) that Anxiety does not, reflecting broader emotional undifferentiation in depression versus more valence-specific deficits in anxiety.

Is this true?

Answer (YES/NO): NO